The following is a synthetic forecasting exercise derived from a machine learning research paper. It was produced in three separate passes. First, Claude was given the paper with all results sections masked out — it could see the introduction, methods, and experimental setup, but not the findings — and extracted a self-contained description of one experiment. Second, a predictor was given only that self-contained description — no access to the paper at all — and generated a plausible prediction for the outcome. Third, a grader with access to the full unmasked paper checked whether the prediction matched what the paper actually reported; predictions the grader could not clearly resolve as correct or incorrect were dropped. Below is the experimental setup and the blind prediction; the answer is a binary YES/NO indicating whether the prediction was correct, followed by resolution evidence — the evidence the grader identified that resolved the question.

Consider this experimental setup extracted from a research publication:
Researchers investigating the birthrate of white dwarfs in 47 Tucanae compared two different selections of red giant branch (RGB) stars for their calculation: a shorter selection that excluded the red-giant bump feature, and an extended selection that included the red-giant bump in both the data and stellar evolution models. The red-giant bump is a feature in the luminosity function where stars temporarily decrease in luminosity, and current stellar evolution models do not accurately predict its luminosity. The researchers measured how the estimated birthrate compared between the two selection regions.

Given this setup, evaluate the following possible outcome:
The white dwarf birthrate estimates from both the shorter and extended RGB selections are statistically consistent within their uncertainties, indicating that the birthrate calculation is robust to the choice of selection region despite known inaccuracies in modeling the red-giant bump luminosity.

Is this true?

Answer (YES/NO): NO